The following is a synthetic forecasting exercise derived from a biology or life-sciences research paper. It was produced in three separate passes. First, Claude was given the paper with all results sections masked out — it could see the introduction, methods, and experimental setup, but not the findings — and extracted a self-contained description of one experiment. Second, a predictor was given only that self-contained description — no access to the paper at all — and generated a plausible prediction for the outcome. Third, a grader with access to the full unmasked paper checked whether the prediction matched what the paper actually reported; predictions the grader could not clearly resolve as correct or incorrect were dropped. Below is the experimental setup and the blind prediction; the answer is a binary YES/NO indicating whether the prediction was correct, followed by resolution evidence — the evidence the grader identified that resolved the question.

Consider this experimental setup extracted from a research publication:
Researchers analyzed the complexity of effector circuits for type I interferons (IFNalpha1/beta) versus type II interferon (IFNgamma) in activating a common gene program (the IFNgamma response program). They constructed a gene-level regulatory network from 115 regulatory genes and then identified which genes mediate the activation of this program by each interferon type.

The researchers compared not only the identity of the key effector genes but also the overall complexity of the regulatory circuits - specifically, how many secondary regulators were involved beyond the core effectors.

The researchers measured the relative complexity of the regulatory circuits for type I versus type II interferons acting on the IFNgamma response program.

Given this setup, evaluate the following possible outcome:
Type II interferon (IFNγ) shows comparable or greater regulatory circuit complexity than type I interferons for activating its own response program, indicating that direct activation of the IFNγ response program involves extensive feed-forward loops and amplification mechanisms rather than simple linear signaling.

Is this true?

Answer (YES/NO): NO